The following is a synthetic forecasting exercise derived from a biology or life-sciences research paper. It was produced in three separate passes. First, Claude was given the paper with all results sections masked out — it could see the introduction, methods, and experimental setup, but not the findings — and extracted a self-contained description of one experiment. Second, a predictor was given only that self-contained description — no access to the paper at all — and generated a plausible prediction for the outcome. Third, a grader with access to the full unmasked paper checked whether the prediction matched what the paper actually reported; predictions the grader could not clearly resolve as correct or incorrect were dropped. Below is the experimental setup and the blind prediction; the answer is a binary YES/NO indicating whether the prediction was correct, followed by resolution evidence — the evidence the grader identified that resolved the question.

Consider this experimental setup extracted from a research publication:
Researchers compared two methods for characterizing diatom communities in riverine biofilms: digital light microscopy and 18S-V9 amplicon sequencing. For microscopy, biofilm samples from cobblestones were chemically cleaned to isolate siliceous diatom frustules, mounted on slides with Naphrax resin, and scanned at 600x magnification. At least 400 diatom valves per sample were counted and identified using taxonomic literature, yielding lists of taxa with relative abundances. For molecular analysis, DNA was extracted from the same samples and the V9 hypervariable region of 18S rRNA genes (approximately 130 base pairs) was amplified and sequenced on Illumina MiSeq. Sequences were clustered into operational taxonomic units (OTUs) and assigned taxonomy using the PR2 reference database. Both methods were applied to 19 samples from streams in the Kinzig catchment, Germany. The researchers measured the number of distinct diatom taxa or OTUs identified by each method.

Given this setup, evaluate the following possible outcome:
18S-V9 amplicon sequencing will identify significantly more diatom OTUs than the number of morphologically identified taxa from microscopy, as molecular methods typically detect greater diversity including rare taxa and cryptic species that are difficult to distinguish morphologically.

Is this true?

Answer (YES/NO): YES